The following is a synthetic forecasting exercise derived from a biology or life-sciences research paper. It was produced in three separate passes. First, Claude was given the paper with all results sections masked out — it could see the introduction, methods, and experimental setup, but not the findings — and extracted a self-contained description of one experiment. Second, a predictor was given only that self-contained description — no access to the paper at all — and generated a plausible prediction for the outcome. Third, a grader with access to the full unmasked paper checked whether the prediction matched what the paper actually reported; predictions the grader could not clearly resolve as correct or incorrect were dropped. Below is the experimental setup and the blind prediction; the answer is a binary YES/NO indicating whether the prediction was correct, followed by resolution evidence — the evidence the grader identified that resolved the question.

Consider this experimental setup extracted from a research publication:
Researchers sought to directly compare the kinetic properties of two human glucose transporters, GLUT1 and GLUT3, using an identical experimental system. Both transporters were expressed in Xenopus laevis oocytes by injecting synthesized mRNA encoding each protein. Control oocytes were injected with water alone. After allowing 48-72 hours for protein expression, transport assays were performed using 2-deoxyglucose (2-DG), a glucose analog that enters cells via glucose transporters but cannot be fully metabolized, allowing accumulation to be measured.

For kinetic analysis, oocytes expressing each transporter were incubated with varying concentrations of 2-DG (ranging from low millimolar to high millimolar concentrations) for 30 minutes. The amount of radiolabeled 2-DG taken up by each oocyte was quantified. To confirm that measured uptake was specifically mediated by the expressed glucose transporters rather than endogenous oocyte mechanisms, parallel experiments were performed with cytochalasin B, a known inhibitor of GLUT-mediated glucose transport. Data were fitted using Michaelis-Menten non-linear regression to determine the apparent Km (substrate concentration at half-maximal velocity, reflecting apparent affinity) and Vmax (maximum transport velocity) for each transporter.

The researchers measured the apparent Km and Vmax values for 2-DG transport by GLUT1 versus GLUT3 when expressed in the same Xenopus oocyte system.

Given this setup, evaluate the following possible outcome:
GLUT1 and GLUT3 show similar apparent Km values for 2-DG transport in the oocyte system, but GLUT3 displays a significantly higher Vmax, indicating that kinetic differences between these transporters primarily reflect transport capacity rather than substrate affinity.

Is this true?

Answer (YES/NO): NO